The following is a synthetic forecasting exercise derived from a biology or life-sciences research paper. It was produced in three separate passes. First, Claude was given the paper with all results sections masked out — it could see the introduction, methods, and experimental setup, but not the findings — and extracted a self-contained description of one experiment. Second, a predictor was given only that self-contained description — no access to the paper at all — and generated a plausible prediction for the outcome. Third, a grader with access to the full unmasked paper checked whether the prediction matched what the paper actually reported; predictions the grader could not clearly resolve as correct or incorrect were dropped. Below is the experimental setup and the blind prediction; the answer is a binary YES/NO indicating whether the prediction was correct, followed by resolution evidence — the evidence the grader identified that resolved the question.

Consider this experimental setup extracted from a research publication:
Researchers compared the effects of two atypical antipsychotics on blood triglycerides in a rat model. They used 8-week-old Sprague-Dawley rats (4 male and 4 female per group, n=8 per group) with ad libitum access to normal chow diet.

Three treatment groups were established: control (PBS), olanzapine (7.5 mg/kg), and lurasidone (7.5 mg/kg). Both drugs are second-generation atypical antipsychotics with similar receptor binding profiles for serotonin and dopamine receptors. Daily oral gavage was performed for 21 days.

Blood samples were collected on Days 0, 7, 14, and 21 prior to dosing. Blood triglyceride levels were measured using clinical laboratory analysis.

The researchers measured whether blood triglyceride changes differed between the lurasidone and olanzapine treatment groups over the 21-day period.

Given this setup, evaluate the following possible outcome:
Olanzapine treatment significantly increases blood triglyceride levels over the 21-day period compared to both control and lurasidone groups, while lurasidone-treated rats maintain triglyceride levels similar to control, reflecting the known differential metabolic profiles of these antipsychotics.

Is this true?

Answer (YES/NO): YES